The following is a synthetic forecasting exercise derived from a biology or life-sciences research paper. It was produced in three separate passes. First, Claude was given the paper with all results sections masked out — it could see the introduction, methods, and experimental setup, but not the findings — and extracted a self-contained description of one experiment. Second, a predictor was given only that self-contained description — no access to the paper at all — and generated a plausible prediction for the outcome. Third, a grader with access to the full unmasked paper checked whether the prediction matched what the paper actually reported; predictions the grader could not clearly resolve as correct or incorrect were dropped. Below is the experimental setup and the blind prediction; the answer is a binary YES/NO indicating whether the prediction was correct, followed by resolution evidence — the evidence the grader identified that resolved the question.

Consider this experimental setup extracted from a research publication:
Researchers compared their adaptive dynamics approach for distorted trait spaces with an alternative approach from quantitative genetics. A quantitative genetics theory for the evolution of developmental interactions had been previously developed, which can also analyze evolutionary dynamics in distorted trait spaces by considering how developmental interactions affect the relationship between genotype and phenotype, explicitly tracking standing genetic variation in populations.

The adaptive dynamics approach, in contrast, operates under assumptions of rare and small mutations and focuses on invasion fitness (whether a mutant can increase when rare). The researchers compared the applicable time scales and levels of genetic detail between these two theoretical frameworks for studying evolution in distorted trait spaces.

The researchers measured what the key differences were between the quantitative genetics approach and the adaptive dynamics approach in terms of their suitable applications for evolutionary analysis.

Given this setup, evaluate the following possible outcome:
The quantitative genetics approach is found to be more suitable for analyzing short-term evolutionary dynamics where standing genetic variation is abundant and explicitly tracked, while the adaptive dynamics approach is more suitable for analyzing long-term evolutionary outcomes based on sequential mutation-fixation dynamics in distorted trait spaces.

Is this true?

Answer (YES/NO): YES